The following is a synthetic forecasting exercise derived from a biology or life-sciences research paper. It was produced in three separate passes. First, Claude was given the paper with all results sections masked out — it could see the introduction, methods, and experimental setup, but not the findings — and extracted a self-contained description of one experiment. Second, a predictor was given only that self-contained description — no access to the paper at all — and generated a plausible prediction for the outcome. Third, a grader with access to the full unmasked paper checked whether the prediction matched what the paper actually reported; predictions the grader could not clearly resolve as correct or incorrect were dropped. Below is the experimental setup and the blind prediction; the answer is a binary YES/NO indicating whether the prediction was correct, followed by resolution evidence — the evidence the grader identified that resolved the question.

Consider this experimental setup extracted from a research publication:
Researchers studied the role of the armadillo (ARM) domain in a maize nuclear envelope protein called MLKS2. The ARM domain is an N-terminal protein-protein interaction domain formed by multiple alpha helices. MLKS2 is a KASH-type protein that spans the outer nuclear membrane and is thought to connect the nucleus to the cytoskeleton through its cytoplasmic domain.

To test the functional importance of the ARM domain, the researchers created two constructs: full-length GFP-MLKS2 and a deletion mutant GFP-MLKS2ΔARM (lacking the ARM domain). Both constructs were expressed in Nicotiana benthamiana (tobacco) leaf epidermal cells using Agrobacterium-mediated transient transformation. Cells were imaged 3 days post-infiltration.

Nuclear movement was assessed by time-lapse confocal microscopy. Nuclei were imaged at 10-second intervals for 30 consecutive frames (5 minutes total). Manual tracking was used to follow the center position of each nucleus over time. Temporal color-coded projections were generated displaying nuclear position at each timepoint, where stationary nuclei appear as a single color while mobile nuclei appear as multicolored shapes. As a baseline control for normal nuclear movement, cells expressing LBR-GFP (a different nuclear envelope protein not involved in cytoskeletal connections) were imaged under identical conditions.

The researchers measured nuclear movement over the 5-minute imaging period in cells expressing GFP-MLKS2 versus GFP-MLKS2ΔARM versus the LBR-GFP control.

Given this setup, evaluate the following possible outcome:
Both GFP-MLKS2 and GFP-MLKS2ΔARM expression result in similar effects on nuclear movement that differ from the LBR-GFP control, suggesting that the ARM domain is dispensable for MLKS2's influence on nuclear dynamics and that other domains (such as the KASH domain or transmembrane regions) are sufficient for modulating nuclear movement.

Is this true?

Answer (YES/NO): NO